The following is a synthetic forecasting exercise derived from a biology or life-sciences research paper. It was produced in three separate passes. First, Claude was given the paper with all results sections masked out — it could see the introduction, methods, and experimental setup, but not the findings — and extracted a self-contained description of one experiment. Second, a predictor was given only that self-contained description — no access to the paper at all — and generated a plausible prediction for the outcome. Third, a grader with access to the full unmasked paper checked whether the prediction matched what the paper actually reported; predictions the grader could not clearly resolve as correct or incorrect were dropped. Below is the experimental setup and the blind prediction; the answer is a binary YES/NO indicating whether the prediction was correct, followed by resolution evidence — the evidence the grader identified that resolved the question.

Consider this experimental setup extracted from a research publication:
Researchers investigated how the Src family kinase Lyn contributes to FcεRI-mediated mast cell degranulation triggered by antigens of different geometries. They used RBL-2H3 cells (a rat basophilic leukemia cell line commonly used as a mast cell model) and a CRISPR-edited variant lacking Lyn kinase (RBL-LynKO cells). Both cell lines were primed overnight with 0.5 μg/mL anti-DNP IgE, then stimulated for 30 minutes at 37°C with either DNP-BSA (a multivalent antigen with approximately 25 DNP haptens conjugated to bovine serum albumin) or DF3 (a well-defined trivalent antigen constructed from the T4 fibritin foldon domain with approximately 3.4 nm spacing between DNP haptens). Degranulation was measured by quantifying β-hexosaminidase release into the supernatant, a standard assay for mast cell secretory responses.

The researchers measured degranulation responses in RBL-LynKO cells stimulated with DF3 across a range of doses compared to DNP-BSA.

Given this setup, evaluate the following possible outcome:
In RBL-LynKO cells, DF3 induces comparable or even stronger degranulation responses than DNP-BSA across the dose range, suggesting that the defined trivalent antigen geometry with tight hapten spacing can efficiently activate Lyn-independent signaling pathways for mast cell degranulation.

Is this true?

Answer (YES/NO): NO